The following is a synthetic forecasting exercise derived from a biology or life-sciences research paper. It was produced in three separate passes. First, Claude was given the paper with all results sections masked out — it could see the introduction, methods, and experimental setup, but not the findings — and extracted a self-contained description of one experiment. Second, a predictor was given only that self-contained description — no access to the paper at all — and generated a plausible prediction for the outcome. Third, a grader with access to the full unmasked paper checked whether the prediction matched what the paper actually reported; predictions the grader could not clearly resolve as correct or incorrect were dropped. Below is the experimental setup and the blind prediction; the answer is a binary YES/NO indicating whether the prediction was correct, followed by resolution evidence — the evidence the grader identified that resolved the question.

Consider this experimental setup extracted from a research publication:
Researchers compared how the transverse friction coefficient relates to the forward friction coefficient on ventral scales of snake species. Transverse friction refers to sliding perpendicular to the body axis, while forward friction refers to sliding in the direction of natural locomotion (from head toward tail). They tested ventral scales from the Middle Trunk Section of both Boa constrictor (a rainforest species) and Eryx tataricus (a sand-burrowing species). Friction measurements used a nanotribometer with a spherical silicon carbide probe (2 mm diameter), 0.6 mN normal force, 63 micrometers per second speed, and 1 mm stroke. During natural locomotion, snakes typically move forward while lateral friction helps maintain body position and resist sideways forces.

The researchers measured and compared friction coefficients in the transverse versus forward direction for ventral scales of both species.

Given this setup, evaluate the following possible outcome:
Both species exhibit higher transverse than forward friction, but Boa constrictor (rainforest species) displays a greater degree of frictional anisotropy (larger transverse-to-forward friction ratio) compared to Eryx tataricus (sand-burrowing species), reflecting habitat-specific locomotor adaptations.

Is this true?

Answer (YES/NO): NO